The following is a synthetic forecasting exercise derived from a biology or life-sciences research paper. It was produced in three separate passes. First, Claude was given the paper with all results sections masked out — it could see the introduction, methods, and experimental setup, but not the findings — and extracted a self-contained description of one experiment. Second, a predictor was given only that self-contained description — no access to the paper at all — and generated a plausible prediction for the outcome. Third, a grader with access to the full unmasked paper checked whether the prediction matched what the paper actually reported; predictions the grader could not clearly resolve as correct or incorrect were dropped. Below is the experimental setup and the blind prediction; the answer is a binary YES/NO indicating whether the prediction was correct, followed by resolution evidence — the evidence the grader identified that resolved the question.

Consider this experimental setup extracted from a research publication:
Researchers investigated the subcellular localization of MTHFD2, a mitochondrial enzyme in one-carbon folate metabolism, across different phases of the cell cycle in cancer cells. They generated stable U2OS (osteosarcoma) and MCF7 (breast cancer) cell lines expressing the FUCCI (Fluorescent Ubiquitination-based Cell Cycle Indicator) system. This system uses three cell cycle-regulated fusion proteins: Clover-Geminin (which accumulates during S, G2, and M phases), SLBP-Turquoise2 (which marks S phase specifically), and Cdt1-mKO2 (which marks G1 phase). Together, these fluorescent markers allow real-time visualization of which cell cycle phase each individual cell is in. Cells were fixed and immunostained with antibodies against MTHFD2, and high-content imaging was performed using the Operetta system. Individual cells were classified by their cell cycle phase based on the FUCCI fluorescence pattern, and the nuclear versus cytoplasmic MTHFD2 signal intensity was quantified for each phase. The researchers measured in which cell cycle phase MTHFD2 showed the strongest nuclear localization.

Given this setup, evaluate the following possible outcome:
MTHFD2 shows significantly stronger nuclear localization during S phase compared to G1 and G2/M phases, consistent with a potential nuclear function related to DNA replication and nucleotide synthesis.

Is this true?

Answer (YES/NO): NO